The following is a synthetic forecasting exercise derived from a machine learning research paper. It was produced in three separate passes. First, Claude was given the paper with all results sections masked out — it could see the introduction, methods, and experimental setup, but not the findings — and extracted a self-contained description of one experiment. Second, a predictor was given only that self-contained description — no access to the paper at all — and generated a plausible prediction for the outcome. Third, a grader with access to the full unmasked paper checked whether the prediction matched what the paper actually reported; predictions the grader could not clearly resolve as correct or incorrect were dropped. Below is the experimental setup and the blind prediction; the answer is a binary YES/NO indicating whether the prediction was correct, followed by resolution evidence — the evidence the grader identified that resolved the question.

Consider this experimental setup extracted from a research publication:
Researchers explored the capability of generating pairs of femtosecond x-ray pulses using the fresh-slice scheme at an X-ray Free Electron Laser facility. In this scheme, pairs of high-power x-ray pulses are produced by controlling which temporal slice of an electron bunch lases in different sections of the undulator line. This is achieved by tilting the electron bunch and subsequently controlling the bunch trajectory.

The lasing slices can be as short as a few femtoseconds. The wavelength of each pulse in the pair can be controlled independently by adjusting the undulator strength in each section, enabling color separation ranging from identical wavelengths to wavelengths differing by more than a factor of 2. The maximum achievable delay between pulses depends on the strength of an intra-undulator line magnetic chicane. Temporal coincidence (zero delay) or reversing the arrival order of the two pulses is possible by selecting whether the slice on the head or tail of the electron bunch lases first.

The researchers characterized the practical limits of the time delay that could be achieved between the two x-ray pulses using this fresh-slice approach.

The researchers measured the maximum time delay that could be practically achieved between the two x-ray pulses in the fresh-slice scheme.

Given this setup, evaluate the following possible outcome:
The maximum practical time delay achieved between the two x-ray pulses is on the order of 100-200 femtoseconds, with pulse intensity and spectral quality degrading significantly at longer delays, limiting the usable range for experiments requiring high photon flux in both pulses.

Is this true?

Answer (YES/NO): NO